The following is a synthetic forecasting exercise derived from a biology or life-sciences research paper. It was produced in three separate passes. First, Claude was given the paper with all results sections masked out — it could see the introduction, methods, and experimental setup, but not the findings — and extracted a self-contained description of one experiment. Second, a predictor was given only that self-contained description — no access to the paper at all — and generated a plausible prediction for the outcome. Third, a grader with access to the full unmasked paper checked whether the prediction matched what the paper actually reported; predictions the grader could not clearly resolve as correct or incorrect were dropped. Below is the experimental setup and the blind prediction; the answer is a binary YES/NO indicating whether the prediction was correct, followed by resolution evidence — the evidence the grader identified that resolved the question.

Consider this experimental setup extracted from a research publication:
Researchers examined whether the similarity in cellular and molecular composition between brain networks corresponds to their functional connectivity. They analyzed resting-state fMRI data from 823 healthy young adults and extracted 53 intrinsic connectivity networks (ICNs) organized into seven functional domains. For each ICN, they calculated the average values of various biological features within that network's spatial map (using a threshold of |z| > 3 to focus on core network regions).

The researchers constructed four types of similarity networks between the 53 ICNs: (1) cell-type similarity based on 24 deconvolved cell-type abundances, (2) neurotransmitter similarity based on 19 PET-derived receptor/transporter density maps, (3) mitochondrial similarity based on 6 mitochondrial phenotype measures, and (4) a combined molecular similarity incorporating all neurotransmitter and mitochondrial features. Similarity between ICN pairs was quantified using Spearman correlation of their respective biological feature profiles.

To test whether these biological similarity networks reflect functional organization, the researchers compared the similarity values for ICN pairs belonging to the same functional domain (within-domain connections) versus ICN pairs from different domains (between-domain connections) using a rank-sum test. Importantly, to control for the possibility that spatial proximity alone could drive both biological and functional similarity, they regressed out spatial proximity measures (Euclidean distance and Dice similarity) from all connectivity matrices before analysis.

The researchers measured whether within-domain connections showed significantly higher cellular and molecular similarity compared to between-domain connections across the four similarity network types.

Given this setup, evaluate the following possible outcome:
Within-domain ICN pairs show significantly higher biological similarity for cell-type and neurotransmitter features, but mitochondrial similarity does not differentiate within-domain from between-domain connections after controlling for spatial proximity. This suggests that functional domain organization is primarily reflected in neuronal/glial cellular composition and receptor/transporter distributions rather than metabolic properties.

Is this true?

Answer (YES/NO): NO